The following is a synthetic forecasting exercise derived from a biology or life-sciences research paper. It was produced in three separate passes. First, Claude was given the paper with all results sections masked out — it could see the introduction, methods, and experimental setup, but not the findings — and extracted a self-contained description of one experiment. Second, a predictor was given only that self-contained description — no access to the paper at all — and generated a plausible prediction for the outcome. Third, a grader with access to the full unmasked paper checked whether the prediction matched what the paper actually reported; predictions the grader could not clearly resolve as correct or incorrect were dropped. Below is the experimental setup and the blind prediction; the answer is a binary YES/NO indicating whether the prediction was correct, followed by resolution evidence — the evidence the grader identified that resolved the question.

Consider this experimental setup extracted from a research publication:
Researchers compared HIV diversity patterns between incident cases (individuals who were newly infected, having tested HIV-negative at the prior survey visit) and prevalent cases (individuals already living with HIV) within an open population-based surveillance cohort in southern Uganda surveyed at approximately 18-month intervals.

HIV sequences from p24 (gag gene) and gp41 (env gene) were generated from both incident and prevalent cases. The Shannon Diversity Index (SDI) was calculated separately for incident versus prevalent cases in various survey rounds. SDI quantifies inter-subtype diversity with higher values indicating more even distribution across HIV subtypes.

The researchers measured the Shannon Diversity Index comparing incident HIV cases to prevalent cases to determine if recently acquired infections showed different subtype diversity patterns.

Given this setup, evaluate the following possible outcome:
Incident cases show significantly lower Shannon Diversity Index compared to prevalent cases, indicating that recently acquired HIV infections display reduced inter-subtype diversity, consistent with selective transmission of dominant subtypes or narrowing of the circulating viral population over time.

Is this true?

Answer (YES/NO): NO